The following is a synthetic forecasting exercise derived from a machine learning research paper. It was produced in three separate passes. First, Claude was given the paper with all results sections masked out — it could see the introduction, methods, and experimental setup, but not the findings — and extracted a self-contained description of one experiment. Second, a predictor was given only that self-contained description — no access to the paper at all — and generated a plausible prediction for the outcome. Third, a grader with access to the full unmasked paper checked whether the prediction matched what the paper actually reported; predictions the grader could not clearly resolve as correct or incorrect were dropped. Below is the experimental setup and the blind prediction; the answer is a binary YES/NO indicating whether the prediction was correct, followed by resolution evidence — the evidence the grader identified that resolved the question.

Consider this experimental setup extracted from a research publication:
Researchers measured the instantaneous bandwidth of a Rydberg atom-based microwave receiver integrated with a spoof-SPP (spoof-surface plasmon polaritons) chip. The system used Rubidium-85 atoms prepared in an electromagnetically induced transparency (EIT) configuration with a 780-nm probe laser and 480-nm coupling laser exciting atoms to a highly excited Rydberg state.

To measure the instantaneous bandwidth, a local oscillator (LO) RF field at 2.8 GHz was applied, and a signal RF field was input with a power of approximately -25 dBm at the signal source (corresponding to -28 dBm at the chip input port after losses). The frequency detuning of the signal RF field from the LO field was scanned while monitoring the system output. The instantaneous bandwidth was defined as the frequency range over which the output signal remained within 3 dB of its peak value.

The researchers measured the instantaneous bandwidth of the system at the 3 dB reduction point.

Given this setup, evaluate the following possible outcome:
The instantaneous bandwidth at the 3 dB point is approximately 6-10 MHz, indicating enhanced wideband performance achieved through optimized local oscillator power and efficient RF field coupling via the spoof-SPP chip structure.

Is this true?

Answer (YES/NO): NO